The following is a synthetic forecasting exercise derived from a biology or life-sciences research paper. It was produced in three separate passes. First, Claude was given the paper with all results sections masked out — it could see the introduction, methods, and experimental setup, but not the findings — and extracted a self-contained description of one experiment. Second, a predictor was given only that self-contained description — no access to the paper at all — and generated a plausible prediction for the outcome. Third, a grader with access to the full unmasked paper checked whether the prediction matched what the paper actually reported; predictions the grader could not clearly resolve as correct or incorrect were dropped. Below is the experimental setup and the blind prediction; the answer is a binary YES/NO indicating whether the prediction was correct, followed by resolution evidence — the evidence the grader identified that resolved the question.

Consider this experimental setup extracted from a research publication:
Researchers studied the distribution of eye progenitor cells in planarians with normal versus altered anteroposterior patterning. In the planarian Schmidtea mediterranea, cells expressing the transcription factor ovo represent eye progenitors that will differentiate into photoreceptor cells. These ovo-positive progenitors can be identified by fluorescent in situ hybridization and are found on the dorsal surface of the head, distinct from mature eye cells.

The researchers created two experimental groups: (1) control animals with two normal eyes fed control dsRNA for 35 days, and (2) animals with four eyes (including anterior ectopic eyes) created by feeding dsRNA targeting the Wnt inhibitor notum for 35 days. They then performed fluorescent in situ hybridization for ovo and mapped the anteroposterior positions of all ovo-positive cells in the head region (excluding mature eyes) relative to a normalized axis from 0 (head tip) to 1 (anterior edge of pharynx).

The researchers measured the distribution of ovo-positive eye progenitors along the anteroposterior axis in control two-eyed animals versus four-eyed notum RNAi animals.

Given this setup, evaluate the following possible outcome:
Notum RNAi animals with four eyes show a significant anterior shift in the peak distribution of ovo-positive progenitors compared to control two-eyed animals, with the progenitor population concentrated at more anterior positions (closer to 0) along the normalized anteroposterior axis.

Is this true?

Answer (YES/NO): NO